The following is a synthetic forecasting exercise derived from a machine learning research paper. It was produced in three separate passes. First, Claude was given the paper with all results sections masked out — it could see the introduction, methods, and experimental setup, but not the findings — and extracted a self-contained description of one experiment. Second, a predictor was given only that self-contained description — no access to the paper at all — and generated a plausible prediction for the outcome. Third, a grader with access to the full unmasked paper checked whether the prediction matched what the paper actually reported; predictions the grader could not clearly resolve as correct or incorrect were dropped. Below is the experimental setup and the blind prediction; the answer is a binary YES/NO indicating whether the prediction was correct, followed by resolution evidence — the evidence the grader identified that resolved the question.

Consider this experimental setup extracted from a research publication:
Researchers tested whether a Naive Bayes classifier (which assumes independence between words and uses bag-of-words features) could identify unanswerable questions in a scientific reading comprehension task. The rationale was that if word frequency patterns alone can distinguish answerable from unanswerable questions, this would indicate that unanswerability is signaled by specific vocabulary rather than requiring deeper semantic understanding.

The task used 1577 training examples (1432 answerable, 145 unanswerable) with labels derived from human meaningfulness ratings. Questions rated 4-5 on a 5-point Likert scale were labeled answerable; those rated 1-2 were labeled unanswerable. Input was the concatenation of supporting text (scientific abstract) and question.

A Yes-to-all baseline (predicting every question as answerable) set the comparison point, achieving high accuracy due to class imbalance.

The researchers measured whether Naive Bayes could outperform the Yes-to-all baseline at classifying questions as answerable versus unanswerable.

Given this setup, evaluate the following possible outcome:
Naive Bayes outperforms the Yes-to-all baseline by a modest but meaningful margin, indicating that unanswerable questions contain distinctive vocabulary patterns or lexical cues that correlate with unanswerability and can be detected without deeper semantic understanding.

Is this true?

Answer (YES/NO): NO